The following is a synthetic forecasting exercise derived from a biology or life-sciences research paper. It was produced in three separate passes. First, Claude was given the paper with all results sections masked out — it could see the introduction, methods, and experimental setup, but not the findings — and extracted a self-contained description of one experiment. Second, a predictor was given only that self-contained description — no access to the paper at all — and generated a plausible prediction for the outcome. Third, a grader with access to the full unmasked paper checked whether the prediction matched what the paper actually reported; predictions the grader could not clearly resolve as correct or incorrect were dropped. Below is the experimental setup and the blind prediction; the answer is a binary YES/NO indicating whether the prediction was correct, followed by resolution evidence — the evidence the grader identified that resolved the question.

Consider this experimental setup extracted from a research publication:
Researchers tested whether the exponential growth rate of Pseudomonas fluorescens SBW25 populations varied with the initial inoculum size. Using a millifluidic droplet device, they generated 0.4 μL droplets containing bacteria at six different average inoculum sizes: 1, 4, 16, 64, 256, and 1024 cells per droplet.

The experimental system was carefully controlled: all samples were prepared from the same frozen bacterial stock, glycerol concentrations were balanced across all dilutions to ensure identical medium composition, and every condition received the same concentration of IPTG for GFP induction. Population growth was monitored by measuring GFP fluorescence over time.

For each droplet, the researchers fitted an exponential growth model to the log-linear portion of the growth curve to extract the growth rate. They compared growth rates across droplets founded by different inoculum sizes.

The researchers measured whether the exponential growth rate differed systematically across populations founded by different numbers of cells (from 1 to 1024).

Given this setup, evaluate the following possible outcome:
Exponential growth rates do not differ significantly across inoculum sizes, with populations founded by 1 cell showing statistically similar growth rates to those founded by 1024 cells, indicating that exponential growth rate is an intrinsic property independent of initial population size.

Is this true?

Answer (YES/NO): YES